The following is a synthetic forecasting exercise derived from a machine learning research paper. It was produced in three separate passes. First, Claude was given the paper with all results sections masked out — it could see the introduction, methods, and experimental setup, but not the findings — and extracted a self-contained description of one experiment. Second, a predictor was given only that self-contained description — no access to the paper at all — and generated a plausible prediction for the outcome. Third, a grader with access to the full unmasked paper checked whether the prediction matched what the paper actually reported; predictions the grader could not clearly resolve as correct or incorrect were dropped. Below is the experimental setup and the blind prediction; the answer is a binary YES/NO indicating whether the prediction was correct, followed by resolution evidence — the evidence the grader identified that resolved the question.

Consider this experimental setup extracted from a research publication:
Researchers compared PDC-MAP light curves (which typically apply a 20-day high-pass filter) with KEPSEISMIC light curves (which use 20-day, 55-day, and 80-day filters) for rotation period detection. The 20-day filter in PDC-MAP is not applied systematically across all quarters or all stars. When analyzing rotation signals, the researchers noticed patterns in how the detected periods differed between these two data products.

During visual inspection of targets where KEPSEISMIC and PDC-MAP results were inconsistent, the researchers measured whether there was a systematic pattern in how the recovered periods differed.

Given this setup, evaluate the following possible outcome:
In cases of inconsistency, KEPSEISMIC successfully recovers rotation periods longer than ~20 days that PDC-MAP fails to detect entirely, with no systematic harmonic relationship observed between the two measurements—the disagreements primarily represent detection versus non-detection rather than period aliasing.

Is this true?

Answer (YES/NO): NO